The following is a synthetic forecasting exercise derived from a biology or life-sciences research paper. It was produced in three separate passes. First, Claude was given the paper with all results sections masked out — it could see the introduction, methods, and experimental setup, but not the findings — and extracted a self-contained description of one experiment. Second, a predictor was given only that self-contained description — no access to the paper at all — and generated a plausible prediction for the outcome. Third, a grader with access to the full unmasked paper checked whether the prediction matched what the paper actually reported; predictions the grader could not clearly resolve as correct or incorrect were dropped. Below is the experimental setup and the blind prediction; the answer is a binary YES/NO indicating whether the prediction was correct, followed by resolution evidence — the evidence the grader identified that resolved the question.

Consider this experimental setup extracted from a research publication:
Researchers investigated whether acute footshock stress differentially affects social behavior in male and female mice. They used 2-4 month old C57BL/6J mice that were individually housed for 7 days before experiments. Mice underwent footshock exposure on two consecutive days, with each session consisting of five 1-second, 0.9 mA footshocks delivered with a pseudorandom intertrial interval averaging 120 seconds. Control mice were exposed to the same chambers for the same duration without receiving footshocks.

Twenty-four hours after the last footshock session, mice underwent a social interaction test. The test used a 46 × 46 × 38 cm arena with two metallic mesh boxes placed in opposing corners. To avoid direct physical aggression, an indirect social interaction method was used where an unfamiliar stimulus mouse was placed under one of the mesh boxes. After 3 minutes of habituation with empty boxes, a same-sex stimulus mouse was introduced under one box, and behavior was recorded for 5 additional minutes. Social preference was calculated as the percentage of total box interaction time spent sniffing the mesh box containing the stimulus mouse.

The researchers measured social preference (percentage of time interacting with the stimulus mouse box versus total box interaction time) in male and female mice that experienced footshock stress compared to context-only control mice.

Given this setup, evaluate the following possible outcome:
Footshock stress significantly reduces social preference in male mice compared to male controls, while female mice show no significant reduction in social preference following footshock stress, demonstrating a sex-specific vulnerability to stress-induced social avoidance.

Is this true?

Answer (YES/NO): NO